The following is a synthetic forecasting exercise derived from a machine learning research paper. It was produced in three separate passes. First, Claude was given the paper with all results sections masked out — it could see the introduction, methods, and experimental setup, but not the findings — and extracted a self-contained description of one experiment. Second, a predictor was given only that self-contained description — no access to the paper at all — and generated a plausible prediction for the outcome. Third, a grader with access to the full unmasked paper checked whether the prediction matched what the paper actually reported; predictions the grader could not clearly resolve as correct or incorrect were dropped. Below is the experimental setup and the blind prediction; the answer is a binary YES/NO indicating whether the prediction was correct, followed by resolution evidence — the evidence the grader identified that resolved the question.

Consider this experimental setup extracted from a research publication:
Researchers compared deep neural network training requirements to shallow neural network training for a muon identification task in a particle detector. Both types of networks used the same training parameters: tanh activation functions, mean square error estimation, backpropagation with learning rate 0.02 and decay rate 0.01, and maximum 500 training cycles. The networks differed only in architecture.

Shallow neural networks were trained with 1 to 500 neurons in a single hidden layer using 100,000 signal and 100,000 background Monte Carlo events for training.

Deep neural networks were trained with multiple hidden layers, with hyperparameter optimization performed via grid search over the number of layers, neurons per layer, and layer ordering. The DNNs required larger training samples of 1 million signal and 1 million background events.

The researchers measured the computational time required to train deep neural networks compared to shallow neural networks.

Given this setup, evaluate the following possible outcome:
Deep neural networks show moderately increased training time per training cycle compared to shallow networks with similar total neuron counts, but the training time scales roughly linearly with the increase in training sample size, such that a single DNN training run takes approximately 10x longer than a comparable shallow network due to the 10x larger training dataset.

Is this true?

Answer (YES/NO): NO